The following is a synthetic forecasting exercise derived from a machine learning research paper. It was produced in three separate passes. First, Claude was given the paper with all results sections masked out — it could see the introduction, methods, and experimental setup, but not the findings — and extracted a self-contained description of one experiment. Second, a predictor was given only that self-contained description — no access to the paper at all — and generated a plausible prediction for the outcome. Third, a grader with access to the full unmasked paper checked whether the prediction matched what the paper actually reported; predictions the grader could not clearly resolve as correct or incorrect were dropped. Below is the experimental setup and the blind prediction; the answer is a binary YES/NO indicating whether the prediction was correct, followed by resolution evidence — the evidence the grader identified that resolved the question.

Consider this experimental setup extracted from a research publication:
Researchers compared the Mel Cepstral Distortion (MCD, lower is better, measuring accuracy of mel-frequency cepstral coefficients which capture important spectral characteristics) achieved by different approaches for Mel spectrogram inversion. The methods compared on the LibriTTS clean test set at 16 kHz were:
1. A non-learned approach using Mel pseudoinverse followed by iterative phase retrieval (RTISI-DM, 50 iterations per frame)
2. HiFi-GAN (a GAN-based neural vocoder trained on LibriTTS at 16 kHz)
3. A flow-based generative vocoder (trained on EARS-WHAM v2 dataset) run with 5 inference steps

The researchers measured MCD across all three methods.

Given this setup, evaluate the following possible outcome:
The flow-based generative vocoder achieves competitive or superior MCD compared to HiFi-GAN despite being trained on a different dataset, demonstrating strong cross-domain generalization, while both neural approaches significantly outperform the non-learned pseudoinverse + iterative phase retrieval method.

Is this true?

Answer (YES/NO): NO